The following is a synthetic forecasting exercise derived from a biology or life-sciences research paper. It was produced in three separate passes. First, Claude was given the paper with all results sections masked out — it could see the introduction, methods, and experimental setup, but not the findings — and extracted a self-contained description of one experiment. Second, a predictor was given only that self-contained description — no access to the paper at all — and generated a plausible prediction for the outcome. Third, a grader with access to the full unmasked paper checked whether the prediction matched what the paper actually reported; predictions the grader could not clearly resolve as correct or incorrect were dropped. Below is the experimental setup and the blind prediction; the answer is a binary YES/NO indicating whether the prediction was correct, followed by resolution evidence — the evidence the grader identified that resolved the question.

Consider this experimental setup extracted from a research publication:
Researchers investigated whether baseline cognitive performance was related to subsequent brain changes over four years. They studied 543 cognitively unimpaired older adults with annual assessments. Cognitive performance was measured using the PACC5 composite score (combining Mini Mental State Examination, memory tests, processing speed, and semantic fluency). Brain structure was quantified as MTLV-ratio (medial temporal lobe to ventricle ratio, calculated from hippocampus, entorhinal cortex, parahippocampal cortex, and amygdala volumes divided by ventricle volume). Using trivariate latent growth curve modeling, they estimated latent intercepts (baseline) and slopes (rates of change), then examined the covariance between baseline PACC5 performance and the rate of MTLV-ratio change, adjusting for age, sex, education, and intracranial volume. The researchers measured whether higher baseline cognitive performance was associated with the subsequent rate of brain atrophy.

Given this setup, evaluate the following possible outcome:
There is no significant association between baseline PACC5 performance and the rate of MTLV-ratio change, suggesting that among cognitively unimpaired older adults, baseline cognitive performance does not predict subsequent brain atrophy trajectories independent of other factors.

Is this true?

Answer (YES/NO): NO